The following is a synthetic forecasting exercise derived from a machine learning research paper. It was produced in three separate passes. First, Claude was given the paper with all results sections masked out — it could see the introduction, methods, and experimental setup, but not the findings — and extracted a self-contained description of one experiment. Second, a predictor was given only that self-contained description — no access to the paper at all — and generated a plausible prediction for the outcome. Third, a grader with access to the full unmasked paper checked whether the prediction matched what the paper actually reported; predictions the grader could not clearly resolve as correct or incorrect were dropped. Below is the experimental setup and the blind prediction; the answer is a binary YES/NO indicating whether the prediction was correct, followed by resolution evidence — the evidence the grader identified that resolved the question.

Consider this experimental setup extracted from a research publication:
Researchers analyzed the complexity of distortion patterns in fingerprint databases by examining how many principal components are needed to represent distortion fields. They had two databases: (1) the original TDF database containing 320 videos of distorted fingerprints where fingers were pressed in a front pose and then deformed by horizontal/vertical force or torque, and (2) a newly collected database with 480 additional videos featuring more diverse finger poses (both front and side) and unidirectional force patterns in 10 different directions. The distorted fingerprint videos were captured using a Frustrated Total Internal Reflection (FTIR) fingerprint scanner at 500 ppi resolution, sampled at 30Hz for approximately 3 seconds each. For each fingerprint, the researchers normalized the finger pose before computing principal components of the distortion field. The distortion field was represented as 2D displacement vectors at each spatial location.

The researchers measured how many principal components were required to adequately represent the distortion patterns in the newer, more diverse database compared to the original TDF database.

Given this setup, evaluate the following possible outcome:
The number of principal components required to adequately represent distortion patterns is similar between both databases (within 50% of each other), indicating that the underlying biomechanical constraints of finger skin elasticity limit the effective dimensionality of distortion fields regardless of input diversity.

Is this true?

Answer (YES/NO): NO